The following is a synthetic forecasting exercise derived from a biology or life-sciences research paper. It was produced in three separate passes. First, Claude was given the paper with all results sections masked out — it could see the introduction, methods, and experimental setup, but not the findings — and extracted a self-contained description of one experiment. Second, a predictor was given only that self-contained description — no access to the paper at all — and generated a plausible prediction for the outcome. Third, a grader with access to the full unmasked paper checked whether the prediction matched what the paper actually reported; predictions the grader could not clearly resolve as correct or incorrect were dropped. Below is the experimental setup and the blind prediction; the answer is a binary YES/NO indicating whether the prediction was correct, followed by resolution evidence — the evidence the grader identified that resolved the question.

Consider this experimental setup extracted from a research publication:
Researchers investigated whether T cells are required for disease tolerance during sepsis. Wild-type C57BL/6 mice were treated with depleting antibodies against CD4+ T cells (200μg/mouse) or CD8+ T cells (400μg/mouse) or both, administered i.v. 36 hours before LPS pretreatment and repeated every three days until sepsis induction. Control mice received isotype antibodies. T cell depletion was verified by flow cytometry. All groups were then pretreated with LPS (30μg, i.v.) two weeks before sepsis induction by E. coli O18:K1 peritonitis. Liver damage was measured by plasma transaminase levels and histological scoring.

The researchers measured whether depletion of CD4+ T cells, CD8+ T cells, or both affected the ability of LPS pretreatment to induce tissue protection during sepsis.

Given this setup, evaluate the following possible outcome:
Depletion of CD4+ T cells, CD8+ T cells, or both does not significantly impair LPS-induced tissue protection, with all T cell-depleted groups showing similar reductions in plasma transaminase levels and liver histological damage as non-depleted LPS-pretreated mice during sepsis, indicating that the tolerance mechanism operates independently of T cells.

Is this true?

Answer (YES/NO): YES